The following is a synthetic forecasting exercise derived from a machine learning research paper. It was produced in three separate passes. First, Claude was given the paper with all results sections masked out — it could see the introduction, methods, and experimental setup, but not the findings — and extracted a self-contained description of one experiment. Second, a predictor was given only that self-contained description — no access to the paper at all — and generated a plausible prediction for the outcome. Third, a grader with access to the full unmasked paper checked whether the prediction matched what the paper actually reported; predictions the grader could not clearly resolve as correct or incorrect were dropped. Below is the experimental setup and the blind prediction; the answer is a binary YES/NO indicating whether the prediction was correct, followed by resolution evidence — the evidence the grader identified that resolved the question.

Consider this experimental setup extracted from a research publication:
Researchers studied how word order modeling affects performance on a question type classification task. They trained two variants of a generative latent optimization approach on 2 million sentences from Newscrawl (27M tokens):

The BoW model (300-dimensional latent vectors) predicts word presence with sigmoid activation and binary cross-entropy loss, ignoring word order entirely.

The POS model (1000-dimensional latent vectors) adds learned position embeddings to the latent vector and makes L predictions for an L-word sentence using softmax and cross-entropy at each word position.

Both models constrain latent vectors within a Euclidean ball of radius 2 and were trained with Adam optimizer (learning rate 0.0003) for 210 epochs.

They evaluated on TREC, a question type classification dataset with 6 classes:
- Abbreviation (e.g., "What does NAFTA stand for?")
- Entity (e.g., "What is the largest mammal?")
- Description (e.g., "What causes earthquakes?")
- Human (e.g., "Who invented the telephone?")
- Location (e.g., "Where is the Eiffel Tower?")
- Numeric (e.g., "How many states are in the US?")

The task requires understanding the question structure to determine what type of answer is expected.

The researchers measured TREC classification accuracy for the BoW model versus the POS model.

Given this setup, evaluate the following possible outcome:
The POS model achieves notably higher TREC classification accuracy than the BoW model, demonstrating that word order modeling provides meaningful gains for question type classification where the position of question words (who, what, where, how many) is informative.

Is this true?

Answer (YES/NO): YES